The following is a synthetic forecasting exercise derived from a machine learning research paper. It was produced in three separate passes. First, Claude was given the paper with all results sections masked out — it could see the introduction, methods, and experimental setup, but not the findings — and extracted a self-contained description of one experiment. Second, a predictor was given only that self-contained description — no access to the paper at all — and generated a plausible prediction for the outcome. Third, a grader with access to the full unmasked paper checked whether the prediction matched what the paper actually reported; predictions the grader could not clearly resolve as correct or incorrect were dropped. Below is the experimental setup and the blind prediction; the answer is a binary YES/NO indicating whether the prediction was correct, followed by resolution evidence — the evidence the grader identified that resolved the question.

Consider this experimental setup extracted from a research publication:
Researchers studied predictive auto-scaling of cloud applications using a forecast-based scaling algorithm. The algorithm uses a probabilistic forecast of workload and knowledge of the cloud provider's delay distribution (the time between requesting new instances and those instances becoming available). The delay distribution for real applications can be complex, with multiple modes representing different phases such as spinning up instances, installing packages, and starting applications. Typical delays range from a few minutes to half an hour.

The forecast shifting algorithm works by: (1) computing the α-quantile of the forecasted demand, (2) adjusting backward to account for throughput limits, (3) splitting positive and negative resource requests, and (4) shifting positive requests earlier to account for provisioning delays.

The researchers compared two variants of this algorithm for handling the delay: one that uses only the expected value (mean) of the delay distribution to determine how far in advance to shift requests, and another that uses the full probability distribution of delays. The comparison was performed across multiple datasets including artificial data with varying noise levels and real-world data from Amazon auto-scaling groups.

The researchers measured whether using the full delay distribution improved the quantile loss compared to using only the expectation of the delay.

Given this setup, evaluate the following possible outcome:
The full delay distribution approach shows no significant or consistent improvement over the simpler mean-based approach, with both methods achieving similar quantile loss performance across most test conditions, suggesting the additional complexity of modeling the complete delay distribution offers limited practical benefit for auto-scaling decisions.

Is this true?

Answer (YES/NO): YES